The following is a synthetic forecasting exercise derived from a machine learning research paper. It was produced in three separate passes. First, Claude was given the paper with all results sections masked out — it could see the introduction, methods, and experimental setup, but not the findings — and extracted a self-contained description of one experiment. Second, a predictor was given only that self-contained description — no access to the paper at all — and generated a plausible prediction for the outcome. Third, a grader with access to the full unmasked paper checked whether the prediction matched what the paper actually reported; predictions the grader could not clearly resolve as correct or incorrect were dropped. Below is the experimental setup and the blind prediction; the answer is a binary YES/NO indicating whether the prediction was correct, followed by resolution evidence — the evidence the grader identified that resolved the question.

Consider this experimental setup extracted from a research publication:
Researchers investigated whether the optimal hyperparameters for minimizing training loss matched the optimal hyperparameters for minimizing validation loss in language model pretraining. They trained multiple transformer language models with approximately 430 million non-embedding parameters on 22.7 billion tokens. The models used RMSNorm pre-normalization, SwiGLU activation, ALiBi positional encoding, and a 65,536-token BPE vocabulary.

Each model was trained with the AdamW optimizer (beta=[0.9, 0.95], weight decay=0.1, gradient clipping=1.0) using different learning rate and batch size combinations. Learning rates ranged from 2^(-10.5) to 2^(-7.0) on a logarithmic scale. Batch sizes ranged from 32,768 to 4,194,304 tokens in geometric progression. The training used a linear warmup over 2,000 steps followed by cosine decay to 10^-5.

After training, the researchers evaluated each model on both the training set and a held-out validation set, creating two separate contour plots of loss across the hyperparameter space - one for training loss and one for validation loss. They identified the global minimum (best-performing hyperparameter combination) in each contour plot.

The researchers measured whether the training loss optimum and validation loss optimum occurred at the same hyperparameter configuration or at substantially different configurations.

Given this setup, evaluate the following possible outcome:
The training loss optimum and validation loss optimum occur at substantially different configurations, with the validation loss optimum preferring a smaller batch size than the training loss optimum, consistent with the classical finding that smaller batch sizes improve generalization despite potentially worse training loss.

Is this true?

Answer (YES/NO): NO